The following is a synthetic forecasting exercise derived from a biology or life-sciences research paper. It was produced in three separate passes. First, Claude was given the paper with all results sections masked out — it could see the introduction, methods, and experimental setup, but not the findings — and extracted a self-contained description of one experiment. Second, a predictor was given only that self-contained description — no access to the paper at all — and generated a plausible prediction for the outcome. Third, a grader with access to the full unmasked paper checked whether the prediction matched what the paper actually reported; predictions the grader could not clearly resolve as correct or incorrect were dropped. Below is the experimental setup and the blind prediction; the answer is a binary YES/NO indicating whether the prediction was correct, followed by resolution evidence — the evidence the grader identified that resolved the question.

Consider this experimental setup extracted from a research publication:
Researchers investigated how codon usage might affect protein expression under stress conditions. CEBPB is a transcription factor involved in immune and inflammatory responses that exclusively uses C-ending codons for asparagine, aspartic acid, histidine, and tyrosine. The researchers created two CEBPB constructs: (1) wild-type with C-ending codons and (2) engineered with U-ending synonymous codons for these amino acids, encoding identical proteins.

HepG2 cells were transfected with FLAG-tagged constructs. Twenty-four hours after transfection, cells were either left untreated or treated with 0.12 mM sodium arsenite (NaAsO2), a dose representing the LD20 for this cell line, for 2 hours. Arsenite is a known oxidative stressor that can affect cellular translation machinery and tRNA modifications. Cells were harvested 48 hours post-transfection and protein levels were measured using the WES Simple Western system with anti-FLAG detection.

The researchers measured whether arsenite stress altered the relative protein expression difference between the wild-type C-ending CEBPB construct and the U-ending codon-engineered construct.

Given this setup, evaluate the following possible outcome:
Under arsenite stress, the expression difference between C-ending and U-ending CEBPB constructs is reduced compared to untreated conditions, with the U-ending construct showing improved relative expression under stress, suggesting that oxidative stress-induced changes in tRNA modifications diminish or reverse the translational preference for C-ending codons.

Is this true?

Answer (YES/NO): NO